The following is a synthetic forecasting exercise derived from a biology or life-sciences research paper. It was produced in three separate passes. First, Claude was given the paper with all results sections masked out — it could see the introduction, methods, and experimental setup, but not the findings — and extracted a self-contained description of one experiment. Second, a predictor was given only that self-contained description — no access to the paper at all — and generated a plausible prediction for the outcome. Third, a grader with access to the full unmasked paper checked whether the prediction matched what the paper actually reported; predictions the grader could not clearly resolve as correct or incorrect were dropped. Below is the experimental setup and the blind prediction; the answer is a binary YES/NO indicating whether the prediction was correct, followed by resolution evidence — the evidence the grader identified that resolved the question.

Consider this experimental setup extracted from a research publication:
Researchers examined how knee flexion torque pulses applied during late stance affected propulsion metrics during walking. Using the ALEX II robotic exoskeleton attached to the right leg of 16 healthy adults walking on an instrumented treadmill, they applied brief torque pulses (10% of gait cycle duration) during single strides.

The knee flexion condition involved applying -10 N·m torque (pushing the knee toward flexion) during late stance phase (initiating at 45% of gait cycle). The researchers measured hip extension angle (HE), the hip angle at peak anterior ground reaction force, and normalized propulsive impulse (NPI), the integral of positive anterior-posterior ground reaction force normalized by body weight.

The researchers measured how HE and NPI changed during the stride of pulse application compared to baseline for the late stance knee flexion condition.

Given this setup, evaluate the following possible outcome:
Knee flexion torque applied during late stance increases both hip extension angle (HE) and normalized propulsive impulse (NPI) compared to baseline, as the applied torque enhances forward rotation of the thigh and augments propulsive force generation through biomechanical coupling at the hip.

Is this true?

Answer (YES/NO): NO